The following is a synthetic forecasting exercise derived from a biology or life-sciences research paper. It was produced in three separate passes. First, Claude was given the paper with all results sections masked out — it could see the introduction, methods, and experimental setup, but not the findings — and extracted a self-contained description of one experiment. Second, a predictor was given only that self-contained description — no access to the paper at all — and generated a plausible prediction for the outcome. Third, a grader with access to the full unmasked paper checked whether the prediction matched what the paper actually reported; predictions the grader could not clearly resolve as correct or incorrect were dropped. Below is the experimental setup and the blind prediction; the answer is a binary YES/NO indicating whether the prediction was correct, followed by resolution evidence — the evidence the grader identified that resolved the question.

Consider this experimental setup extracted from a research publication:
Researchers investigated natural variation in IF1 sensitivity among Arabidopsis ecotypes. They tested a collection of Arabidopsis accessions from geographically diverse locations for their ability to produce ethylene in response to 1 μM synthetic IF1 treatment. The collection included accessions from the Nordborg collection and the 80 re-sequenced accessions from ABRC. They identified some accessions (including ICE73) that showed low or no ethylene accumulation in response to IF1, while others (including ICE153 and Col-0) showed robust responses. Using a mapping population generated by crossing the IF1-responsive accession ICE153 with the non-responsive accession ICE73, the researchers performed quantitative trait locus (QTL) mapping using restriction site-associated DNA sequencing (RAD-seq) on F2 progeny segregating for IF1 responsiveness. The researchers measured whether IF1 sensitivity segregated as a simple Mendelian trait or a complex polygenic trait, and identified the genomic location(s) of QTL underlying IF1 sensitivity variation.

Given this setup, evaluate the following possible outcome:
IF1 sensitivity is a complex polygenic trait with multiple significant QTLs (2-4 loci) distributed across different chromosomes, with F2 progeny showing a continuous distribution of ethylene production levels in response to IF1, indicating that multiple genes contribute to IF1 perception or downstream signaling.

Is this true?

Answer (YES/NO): NO